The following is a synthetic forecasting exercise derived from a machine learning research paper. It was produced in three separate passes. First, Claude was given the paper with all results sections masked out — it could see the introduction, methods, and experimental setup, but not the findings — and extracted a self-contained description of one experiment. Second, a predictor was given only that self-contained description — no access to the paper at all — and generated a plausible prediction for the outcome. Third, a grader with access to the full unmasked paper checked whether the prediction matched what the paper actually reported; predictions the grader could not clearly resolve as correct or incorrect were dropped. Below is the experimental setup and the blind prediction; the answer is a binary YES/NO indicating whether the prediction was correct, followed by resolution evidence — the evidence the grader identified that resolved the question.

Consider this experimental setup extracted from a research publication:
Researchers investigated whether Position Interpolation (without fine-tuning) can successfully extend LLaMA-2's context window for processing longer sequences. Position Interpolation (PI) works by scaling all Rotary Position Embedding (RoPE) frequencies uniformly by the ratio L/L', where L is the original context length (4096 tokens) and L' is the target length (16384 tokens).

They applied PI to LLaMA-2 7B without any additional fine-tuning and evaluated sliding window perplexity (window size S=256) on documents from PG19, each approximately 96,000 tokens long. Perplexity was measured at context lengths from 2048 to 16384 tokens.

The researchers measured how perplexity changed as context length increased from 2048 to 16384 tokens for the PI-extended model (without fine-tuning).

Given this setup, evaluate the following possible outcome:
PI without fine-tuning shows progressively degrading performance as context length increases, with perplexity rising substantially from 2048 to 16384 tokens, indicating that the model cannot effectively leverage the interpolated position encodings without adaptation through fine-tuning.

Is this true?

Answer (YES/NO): NO